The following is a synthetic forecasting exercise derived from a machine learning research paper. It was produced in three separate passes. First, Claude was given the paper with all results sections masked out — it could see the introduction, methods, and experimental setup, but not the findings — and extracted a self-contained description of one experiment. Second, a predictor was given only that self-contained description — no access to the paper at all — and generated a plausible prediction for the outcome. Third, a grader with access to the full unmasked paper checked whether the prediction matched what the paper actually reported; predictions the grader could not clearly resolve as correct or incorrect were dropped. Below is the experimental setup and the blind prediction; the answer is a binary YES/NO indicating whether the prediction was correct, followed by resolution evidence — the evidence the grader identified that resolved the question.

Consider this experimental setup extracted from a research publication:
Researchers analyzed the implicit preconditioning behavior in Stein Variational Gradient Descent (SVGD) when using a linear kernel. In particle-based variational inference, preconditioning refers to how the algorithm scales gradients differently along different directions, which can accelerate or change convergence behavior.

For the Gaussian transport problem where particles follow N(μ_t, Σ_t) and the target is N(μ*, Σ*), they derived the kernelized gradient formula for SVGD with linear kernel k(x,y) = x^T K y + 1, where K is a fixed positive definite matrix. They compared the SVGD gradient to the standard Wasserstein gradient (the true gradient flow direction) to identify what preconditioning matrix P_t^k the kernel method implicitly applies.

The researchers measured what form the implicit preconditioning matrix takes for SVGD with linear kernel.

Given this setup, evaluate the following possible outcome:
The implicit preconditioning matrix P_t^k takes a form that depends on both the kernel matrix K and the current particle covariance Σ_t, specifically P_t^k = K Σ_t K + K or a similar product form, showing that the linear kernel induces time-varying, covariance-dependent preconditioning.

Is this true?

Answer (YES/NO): NO